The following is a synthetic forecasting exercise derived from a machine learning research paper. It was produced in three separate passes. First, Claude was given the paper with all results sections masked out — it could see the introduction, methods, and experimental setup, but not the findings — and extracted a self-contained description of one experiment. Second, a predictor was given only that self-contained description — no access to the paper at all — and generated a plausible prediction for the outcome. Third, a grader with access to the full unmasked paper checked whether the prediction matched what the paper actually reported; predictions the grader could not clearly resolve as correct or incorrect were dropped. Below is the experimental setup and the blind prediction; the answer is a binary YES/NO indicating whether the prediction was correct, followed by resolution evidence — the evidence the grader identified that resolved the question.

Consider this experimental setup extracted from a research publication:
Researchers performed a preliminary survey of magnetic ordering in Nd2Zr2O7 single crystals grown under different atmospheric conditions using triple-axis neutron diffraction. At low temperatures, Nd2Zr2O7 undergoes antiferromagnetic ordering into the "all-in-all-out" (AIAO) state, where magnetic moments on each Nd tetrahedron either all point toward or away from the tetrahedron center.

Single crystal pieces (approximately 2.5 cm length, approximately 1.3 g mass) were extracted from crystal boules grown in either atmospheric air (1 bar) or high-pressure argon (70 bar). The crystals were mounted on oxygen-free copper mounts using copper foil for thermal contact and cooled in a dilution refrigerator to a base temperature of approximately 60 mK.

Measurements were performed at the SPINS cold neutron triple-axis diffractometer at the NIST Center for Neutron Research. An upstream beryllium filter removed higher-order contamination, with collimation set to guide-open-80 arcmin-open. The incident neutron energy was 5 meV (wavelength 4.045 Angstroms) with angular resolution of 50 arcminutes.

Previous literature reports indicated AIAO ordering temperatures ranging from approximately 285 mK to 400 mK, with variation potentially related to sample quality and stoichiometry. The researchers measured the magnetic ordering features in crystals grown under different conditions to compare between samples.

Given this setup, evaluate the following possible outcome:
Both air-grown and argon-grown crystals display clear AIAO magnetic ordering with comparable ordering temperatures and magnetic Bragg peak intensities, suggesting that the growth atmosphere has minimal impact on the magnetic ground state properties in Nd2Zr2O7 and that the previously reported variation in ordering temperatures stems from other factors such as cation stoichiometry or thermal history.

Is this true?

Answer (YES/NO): NO